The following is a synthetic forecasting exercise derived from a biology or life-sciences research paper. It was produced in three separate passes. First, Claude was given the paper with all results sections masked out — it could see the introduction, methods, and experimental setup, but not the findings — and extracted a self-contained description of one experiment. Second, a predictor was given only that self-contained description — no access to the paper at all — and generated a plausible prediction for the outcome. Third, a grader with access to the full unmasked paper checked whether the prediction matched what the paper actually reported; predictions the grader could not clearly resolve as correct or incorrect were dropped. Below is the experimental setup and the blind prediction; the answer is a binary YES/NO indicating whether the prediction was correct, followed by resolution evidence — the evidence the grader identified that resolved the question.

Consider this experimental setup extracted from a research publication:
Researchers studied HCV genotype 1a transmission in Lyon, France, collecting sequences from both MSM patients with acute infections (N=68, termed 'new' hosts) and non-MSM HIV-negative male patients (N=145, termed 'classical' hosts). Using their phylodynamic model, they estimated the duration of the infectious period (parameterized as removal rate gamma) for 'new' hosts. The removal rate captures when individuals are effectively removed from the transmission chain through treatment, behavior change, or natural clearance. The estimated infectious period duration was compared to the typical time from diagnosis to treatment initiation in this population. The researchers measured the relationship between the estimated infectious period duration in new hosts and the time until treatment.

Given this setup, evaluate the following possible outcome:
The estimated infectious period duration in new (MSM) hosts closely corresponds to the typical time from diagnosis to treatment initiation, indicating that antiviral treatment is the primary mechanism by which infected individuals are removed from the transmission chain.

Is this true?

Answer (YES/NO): YES